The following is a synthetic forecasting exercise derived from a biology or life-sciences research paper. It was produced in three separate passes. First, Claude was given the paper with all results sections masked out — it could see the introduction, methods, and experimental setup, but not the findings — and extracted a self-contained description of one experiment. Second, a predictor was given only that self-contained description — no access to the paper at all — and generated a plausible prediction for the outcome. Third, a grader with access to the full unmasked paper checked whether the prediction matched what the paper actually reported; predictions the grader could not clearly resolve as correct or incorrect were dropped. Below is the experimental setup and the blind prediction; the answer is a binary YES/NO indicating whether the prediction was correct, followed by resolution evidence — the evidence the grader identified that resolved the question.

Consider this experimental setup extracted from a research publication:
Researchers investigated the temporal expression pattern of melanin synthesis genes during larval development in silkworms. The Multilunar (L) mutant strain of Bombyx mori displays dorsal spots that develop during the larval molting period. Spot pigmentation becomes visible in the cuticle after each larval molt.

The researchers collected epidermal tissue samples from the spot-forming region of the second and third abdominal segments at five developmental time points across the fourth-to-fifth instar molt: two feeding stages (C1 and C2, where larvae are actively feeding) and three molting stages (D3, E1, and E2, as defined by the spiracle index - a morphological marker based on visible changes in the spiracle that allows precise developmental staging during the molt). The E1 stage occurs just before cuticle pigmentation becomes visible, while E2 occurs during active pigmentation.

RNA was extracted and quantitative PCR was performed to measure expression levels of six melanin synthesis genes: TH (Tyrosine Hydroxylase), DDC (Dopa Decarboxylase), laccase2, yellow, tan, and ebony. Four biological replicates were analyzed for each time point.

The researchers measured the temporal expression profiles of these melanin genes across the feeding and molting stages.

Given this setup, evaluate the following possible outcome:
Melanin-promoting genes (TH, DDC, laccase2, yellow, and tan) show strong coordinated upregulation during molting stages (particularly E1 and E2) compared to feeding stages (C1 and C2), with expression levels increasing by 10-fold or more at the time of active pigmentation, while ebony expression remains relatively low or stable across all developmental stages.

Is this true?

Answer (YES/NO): NO